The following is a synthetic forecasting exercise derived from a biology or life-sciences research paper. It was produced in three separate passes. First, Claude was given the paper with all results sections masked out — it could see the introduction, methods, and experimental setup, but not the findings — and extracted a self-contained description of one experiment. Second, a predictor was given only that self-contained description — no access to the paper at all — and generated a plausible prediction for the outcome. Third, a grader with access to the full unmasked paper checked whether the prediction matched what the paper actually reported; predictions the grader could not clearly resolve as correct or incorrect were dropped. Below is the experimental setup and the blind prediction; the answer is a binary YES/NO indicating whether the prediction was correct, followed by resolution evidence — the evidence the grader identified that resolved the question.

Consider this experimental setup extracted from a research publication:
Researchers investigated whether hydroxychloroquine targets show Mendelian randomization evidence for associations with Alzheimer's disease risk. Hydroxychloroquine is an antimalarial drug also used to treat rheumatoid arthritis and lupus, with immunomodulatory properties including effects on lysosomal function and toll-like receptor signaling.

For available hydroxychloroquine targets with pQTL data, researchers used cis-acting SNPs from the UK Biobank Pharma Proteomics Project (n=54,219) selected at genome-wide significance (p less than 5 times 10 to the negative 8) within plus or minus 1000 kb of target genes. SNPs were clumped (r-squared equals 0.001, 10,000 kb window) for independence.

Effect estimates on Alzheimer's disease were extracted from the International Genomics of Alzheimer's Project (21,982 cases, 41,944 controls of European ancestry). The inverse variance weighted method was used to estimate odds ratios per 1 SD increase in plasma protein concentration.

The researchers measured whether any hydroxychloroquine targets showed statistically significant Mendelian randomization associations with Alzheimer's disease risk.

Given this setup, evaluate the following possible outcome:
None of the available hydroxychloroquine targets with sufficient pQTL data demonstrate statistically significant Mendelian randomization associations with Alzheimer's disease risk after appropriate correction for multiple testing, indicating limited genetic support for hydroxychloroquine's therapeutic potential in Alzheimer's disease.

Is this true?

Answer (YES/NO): YES